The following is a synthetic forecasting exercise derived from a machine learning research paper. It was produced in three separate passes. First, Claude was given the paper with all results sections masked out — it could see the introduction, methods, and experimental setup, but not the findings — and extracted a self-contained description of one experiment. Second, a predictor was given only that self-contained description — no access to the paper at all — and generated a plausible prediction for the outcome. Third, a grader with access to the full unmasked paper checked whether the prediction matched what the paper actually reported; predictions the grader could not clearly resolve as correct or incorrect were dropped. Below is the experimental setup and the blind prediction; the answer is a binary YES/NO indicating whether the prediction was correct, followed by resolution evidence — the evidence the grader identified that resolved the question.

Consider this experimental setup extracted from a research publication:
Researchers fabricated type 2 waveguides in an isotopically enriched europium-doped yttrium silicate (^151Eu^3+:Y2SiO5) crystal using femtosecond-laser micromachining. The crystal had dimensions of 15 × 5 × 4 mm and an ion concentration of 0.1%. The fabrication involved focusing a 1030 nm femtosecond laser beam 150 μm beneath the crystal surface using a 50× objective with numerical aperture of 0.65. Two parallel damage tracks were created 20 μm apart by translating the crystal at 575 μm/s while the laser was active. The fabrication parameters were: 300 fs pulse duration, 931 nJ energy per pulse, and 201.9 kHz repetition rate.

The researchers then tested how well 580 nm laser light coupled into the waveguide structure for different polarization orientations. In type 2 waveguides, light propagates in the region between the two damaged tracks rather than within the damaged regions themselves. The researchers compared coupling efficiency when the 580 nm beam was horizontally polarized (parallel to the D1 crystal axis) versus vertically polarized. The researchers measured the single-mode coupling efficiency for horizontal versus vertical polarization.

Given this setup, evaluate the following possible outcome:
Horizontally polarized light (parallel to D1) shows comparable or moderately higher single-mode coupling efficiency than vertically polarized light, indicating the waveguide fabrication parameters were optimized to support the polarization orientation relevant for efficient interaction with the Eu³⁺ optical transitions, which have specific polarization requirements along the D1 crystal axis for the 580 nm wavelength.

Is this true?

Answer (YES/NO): NO